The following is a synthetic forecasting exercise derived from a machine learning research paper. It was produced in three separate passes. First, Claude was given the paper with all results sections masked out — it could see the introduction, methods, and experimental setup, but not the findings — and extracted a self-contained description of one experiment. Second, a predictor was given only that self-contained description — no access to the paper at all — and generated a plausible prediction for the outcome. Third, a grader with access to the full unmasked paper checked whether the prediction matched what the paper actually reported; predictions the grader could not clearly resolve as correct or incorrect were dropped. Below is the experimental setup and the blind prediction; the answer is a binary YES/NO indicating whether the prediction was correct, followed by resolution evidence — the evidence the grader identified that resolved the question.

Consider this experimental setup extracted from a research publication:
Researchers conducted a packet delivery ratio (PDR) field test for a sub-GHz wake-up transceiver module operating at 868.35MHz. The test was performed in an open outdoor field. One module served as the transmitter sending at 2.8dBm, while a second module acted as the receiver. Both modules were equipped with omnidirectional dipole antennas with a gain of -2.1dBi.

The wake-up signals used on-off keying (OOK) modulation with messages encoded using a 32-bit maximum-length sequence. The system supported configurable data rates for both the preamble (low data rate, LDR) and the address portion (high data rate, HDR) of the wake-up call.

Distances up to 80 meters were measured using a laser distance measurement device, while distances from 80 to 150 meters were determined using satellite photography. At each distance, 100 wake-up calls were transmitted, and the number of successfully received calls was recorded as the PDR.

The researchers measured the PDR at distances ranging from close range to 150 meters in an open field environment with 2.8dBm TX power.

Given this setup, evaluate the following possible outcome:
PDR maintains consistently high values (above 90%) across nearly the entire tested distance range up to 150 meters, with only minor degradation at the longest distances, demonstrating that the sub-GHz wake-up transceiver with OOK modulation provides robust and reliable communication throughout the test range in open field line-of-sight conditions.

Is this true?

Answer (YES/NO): NO